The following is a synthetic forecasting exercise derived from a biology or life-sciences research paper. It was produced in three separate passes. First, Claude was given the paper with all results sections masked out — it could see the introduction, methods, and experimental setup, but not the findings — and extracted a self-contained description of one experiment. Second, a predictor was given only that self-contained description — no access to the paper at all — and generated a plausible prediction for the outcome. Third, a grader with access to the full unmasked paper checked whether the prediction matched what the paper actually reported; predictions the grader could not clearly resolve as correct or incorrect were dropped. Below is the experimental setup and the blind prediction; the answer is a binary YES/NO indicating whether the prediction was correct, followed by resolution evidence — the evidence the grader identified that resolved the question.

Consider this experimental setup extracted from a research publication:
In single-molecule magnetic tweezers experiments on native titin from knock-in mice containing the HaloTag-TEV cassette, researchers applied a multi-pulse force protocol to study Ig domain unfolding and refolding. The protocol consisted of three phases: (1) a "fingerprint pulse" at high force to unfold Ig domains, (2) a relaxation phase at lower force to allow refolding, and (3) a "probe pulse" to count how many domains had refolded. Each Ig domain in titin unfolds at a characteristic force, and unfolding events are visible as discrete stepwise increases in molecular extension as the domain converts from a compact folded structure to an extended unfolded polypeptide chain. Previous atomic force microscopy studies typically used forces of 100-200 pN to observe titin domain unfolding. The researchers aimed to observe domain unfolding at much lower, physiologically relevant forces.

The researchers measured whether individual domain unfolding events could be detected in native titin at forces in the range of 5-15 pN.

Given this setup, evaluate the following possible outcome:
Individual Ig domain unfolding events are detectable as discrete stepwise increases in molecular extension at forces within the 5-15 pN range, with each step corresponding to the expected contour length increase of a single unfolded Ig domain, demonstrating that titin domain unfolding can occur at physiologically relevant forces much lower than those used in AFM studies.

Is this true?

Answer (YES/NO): YES